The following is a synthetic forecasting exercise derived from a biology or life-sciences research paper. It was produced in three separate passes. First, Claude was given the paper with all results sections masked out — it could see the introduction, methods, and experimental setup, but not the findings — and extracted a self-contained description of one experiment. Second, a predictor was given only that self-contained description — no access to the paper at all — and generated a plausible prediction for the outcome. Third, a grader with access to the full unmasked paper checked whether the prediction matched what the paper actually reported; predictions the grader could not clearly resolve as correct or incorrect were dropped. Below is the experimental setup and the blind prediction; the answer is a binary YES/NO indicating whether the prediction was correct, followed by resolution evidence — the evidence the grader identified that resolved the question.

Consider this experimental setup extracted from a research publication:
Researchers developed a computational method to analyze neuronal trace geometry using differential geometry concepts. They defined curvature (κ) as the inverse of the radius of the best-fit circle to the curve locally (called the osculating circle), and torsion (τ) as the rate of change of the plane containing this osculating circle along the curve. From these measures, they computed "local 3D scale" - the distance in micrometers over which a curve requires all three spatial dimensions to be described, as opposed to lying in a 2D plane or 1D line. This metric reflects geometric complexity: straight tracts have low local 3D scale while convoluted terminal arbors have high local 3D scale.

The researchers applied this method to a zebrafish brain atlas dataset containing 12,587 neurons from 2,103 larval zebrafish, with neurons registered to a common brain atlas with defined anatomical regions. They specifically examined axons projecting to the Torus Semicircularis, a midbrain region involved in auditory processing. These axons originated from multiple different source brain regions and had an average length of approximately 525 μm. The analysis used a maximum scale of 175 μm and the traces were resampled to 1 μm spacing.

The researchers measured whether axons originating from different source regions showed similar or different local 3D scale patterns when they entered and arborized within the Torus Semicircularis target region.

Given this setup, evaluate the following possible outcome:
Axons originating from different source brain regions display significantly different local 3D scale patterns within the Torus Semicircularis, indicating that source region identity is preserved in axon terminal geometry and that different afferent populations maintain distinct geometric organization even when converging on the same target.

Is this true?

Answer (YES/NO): YES